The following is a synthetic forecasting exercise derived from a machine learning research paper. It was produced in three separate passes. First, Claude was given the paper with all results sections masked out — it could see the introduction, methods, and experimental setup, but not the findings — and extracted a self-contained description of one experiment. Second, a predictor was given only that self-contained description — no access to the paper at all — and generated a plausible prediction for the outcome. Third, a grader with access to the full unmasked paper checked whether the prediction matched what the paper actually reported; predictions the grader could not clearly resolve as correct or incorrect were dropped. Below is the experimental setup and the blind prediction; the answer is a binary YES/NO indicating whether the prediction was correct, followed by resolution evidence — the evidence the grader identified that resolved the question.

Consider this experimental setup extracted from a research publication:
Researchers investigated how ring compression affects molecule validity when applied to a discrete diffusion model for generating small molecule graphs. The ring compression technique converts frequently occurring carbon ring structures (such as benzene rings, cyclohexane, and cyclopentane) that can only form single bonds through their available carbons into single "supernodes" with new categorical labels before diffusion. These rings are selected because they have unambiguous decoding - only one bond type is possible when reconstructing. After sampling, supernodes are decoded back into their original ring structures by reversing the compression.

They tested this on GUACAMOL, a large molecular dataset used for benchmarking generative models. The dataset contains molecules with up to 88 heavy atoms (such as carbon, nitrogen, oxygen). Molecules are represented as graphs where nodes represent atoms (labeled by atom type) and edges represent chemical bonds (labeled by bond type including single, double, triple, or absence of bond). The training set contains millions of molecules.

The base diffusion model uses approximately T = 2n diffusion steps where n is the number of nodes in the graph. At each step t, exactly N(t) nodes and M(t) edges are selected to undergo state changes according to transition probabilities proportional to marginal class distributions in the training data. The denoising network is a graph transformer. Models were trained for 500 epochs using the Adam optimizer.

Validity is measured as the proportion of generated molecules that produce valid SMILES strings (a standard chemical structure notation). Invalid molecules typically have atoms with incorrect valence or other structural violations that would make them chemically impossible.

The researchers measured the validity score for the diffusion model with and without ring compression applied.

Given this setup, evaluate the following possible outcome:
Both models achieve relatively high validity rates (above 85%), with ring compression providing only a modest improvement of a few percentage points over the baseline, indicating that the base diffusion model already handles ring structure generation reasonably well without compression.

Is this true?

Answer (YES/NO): YES